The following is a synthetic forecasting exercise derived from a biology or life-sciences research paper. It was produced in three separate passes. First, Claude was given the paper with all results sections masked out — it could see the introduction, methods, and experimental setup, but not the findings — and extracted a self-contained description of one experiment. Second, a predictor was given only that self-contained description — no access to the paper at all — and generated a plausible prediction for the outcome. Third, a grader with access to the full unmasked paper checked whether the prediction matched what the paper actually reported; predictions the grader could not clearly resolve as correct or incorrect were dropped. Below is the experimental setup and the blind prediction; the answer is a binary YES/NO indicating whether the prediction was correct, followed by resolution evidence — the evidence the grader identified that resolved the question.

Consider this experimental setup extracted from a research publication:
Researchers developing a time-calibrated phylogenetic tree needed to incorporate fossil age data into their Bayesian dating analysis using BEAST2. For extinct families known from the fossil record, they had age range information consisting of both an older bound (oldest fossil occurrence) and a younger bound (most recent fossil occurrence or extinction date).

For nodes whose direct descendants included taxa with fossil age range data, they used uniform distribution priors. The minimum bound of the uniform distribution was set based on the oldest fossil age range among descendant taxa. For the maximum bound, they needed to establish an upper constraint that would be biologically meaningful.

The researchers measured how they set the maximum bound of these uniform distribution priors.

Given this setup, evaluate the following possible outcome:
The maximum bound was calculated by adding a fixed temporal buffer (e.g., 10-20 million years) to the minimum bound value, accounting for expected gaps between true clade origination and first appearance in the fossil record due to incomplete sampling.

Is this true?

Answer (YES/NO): NO